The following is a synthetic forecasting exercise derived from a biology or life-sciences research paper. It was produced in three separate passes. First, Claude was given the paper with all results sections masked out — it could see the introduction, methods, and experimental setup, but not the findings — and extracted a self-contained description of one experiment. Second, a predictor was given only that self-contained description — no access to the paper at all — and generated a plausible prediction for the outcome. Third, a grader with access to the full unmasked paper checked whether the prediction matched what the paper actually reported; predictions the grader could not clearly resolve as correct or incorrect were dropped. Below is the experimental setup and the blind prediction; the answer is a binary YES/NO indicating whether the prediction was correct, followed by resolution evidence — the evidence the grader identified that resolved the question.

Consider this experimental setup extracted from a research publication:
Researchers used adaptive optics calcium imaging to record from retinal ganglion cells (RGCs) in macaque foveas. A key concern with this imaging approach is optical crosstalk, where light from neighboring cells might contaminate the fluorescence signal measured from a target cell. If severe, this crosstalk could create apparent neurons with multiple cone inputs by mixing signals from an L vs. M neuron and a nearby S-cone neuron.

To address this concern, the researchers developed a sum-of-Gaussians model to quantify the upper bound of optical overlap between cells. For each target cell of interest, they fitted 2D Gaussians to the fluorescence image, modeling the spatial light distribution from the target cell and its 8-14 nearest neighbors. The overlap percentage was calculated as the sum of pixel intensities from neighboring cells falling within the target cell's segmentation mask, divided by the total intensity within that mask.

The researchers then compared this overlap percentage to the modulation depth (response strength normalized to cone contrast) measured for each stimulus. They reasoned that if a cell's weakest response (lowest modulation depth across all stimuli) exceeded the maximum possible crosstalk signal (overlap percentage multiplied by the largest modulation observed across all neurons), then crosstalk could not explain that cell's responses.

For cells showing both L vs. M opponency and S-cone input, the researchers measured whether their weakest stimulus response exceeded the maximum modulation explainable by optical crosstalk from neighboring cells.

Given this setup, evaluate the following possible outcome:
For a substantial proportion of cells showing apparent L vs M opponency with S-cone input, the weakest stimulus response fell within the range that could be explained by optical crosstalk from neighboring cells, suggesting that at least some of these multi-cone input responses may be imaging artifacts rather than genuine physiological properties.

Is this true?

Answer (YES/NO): NO